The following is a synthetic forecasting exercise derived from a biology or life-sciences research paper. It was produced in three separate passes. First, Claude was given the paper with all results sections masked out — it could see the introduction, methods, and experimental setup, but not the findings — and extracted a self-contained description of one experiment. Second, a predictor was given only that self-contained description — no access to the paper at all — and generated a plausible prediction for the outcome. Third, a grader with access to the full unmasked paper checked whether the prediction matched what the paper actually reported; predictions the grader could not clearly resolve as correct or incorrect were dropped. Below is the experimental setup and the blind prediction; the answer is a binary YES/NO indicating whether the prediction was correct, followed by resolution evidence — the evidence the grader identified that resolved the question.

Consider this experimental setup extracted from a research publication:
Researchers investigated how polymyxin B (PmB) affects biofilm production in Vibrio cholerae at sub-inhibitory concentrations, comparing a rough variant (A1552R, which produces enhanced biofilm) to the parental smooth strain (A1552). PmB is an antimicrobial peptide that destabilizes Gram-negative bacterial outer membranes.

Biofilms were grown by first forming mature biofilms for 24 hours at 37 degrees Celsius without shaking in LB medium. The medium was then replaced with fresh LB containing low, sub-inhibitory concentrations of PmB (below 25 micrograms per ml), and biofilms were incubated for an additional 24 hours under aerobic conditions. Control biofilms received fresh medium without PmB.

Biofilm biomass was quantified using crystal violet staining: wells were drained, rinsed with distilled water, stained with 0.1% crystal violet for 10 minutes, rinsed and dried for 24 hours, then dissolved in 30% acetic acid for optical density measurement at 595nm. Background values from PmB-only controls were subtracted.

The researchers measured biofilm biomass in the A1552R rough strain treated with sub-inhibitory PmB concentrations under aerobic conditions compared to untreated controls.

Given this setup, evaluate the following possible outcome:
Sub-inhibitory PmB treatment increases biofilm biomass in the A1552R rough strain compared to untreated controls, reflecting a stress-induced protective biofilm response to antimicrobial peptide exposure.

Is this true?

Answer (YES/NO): YES